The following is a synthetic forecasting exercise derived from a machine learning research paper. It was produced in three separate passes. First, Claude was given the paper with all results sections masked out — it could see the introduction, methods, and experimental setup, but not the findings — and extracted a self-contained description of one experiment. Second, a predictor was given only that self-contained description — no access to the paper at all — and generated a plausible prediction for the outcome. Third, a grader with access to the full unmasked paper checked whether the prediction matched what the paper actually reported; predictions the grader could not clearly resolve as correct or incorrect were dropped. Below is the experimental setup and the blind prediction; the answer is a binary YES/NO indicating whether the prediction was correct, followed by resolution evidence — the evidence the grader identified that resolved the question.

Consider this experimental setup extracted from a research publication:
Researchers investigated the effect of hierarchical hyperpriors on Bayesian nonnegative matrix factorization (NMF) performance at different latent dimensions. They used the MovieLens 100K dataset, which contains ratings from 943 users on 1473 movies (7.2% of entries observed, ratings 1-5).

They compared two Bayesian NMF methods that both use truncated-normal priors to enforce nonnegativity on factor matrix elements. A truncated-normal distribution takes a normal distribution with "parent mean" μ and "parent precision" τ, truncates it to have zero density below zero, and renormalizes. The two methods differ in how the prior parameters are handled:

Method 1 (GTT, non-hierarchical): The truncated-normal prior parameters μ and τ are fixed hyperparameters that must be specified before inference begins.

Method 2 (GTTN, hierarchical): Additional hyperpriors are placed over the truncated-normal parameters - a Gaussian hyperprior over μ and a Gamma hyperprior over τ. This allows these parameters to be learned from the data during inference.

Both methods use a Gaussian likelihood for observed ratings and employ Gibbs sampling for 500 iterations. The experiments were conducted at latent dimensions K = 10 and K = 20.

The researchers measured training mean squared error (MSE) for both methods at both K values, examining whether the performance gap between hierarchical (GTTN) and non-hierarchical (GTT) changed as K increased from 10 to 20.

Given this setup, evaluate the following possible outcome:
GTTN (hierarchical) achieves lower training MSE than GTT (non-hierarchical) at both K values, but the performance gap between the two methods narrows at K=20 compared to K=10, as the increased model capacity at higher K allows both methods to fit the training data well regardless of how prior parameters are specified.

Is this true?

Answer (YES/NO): NO